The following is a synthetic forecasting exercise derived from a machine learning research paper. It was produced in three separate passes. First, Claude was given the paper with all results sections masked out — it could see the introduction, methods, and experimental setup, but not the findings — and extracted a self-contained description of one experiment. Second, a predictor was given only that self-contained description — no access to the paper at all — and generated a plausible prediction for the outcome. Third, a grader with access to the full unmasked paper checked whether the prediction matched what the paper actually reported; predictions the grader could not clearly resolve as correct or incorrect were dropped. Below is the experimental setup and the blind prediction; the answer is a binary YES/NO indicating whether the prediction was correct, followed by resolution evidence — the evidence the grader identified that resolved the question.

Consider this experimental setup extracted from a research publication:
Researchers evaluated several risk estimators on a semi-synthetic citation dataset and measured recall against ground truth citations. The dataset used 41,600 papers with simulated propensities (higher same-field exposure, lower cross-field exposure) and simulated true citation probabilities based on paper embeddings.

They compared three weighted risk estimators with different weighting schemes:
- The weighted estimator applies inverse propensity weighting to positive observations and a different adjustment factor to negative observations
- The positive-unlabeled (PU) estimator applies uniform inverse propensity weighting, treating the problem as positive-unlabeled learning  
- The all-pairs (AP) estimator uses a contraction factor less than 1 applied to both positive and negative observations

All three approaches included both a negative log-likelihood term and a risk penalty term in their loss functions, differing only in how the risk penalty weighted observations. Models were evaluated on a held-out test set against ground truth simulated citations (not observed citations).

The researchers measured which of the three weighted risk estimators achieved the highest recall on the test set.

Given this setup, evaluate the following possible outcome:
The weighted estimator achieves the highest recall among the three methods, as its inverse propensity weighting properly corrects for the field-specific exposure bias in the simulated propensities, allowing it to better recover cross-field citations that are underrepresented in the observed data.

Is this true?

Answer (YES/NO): NO